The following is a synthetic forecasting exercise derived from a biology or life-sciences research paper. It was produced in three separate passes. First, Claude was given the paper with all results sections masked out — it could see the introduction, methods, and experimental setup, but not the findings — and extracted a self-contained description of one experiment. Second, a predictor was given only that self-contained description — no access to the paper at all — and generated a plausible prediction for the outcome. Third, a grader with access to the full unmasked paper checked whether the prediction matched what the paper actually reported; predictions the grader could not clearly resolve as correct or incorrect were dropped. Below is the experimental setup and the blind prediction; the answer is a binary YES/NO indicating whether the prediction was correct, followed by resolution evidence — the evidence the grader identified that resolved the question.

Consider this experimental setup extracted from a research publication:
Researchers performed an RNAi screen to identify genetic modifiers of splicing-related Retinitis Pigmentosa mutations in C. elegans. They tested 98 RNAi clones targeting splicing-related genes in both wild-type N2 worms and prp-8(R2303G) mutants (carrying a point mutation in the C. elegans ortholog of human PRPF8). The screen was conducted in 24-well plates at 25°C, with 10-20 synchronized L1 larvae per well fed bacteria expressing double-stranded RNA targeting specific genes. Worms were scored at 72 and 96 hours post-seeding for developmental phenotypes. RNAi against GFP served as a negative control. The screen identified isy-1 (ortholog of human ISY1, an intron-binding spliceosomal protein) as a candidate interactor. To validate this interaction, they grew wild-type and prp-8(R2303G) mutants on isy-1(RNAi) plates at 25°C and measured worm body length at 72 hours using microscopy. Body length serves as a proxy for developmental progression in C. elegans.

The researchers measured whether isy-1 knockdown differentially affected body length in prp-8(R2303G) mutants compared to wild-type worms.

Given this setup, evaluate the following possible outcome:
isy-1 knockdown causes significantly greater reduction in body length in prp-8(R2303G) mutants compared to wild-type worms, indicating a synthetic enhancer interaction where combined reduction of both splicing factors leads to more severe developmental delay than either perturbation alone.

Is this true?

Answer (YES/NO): YES